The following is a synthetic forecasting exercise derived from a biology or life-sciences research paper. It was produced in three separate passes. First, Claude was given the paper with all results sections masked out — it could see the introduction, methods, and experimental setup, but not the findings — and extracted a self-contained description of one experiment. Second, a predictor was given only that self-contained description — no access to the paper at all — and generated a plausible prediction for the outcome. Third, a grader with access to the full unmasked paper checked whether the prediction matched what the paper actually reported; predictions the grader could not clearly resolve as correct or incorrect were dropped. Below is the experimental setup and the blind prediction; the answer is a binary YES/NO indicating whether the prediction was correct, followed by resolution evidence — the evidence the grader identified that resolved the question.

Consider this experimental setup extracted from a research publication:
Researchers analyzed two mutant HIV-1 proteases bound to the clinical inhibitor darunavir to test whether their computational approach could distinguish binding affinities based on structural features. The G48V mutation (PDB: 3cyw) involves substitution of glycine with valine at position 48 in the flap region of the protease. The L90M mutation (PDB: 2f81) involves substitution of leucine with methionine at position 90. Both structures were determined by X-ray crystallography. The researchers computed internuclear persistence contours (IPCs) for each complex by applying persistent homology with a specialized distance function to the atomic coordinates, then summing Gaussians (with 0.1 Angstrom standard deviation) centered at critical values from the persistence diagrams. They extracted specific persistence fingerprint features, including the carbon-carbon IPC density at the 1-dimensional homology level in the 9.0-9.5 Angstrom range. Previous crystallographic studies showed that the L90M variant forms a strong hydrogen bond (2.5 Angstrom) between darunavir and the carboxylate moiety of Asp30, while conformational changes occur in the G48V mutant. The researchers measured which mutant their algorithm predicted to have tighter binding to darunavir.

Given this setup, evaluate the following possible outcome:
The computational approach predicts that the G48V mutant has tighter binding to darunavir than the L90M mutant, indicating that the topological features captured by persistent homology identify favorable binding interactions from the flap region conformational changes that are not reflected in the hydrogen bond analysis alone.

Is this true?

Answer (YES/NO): NO